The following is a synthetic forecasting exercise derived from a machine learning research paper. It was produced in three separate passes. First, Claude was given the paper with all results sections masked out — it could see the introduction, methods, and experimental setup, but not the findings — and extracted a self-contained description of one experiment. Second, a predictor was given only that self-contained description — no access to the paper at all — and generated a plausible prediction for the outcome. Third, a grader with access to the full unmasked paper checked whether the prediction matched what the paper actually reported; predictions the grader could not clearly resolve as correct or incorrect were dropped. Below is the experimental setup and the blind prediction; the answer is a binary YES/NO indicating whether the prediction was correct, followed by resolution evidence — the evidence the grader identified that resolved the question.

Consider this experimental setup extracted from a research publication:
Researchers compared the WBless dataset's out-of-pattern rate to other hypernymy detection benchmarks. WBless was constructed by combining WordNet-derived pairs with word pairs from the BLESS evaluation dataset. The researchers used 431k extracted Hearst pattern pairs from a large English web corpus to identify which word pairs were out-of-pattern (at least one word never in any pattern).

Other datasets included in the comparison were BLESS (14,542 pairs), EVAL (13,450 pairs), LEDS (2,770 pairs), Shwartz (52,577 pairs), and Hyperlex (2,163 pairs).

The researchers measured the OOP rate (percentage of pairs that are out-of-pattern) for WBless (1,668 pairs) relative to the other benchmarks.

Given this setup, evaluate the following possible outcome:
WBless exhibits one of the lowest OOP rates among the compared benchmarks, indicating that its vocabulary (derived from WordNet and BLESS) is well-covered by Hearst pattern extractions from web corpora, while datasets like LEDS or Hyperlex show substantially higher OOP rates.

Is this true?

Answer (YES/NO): NO